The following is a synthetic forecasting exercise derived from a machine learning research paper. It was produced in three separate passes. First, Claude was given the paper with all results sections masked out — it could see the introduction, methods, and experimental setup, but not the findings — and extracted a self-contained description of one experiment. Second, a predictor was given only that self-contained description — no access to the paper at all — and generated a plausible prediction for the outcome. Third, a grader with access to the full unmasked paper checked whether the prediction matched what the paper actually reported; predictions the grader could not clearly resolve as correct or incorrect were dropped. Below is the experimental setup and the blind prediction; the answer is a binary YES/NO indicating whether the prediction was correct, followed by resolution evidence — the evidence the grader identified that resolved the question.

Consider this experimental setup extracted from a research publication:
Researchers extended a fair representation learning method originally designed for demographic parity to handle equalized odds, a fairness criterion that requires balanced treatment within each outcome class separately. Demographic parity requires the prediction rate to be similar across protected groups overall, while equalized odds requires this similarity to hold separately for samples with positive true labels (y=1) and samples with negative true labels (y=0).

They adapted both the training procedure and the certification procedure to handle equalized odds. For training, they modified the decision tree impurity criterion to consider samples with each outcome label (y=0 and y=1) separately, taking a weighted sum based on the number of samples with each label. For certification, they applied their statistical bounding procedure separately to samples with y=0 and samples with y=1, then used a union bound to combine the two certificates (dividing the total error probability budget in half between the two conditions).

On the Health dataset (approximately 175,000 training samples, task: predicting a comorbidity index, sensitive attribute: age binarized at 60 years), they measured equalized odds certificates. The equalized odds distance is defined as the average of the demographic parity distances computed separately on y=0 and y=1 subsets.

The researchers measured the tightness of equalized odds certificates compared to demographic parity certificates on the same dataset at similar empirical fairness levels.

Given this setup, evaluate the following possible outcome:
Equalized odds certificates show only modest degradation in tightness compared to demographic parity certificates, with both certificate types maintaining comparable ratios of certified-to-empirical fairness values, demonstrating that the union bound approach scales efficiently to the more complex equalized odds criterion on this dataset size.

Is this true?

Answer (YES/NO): NO